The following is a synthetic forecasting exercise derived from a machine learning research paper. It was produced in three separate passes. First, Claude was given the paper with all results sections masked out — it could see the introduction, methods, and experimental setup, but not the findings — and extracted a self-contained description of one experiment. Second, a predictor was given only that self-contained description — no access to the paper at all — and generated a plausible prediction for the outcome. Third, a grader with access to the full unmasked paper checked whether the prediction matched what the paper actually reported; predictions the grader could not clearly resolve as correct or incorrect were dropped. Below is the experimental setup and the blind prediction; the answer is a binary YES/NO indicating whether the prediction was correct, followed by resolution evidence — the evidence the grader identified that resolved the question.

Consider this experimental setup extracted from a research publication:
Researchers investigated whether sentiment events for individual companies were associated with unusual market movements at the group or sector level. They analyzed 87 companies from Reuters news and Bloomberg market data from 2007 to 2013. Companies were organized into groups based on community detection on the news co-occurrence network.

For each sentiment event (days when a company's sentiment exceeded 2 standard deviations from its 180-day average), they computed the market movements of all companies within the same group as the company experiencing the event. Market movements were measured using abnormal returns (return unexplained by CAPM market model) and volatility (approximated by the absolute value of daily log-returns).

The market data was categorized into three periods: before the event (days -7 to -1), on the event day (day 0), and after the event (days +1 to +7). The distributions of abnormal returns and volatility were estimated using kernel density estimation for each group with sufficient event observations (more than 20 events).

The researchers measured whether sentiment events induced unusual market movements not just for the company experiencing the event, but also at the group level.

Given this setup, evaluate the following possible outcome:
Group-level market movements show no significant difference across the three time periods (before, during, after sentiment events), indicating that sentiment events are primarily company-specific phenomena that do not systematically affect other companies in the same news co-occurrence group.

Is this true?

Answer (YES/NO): NO